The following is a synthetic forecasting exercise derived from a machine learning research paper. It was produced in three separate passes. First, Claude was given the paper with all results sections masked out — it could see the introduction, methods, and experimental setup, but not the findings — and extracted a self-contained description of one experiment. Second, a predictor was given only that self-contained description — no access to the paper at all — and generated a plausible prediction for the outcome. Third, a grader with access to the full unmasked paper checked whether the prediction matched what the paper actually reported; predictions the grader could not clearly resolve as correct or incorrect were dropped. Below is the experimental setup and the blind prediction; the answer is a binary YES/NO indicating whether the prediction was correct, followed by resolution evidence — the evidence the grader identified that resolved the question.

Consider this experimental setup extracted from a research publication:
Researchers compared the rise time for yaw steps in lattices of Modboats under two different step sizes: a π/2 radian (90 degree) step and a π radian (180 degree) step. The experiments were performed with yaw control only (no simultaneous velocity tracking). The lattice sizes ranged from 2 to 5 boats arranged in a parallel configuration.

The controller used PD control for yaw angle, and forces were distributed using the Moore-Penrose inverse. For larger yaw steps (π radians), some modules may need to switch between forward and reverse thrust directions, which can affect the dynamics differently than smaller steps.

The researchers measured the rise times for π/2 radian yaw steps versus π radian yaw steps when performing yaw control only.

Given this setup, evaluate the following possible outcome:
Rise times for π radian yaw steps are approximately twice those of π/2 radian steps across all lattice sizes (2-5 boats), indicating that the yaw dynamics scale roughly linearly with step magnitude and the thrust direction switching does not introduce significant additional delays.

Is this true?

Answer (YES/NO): NO